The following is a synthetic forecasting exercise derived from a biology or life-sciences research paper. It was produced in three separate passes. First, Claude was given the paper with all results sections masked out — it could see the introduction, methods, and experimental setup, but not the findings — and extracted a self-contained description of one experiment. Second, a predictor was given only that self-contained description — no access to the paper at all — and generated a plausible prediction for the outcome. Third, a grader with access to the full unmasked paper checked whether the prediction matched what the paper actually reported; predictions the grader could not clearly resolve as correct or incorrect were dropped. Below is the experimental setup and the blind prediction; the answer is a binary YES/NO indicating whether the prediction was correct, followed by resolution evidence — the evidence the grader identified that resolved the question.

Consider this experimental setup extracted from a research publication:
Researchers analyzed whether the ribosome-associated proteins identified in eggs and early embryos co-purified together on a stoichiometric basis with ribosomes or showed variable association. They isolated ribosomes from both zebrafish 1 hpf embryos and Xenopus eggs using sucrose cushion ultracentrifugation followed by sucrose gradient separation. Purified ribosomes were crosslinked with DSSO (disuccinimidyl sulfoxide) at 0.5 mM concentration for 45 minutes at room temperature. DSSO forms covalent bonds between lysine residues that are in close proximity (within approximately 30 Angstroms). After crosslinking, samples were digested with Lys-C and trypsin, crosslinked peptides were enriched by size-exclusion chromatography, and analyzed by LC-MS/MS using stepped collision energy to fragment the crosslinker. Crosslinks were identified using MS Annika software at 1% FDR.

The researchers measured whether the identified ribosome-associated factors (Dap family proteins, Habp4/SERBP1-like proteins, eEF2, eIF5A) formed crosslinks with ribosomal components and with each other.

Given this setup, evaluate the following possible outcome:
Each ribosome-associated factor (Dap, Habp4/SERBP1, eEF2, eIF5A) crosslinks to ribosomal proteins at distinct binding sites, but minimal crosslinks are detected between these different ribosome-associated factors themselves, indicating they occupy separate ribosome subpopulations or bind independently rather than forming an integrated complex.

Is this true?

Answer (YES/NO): NO